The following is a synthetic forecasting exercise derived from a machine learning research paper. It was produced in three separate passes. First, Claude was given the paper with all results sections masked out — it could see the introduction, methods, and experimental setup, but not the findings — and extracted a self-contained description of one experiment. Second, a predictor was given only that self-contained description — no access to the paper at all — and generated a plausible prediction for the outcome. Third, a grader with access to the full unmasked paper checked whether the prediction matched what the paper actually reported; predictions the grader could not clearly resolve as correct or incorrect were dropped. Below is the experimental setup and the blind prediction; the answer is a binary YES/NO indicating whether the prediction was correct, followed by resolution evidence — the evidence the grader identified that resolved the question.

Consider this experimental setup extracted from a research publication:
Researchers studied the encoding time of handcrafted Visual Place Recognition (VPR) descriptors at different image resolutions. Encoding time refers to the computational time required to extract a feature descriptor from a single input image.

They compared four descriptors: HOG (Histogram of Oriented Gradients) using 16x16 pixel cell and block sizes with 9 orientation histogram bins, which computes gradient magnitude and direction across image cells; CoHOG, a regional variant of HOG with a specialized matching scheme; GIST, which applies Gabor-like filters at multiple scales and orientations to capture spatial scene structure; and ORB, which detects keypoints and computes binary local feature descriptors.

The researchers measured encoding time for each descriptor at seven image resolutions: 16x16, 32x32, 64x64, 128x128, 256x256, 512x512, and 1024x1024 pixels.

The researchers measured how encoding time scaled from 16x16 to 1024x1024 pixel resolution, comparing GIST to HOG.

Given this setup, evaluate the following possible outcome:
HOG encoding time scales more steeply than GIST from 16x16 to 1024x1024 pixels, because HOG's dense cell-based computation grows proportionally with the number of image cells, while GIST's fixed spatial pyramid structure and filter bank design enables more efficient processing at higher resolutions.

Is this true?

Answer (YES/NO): NO